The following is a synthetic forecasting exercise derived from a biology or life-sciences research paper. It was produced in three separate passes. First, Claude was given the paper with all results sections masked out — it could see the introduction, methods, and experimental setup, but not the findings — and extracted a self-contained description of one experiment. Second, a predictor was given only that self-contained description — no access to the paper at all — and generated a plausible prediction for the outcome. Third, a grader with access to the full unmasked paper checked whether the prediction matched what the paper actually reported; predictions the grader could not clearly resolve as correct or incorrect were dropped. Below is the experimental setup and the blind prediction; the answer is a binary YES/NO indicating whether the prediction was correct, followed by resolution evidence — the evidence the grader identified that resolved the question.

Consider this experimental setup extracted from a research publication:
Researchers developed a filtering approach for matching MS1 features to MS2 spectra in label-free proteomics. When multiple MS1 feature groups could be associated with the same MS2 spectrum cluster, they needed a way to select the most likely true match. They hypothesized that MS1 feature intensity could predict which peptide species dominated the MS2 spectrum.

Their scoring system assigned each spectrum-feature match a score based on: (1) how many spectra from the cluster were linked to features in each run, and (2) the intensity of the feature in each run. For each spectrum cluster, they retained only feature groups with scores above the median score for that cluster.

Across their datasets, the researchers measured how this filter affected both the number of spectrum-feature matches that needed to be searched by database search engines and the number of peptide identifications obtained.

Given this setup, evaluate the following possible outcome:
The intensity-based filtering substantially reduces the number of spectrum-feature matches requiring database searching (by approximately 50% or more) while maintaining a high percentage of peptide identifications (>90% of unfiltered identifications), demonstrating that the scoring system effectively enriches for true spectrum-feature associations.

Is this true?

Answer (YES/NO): YES